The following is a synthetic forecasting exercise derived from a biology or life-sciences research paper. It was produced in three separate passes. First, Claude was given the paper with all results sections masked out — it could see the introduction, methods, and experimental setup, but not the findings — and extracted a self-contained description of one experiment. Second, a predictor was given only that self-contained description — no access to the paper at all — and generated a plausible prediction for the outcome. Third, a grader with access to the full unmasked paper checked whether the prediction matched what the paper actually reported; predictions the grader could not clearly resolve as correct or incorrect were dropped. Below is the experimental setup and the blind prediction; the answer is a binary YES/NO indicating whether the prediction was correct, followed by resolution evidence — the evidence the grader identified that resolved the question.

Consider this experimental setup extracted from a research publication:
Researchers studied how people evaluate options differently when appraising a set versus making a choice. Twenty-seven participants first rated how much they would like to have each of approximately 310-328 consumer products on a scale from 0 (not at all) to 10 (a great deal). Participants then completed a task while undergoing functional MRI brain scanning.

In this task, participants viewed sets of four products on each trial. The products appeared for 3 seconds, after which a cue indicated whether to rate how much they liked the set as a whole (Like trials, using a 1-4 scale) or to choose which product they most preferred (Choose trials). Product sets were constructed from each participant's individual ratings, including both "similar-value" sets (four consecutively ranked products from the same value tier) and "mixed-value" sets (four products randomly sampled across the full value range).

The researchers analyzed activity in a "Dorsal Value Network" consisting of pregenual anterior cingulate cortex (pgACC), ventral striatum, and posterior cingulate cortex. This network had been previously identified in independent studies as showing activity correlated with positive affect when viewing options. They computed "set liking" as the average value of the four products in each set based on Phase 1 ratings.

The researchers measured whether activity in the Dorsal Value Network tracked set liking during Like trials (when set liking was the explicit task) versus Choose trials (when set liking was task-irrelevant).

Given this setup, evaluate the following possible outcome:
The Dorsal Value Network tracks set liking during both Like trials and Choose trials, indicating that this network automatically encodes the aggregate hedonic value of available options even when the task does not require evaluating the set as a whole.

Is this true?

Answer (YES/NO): YES